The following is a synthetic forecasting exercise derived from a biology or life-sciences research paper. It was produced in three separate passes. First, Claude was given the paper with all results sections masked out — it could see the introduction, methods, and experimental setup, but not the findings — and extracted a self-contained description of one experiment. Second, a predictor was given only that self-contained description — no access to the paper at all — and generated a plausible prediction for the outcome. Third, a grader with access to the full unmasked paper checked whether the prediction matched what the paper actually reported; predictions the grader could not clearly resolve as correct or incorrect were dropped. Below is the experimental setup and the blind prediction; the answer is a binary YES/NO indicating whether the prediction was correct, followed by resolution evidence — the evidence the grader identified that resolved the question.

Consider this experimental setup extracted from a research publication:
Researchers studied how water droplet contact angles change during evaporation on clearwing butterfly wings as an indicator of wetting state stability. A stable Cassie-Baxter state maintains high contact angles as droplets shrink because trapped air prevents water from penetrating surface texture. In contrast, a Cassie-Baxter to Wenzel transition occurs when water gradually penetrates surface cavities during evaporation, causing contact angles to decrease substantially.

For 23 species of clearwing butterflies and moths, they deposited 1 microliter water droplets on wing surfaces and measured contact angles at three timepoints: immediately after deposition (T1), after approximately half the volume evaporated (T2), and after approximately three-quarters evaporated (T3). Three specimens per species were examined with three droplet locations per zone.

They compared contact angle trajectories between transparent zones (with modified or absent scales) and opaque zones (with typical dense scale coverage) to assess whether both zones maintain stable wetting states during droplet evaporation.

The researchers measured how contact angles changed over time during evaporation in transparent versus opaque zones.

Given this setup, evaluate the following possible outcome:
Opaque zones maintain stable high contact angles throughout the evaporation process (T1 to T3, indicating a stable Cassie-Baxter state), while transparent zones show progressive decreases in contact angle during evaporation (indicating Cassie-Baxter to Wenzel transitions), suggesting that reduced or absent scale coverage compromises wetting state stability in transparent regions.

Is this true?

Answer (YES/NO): NO